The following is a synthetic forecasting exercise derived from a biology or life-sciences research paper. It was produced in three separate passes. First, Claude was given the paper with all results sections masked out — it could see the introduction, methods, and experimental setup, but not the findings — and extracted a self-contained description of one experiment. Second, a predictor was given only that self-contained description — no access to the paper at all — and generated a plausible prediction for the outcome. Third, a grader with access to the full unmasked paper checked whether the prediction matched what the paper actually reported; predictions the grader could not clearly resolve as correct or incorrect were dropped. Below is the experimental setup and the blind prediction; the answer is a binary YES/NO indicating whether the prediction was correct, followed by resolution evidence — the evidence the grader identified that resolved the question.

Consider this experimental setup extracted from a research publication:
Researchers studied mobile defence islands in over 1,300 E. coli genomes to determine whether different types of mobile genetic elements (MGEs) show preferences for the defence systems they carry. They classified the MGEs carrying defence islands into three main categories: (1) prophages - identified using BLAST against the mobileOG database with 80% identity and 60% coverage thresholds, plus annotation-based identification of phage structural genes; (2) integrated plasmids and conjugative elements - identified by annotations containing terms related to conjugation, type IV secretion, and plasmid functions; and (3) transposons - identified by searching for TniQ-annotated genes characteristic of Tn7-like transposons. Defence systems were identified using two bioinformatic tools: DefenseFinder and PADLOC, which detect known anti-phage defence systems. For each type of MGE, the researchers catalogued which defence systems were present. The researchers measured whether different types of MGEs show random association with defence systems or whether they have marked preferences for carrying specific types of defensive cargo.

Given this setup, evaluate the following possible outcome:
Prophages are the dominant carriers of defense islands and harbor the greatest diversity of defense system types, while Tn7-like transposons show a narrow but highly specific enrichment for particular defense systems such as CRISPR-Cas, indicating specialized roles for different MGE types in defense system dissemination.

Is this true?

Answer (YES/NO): NO